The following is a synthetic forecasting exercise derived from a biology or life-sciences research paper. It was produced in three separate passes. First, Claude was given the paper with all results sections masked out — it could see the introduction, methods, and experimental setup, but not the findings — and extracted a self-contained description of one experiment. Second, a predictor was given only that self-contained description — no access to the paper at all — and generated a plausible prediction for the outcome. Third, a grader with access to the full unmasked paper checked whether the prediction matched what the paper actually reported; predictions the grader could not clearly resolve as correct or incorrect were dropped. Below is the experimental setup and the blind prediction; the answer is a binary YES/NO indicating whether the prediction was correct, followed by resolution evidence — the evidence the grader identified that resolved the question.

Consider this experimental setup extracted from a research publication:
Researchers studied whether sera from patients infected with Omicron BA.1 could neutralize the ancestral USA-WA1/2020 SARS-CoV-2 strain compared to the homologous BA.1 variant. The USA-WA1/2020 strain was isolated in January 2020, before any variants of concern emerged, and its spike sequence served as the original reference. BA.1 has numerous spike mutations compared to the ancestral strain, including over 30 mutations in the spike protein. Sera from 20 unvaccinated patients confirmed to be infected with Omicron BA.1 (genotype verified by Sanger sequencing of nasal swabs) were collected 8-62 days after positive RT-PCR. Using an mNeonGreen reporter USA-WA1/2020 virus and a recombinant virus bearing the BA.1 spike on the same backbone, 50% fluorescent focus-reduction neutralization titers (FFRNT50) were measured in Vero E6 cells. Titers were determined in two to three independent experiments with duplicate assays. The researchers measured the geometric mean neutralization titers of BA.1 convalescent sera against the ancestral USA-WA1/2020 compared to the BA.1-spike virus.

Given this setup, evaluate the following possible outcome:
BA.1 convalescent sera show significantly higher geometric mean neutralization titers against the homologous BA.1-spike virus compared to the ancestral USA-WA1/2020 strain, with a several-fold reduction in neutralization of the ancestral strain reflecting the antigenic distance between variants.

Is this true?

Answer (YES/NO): YES